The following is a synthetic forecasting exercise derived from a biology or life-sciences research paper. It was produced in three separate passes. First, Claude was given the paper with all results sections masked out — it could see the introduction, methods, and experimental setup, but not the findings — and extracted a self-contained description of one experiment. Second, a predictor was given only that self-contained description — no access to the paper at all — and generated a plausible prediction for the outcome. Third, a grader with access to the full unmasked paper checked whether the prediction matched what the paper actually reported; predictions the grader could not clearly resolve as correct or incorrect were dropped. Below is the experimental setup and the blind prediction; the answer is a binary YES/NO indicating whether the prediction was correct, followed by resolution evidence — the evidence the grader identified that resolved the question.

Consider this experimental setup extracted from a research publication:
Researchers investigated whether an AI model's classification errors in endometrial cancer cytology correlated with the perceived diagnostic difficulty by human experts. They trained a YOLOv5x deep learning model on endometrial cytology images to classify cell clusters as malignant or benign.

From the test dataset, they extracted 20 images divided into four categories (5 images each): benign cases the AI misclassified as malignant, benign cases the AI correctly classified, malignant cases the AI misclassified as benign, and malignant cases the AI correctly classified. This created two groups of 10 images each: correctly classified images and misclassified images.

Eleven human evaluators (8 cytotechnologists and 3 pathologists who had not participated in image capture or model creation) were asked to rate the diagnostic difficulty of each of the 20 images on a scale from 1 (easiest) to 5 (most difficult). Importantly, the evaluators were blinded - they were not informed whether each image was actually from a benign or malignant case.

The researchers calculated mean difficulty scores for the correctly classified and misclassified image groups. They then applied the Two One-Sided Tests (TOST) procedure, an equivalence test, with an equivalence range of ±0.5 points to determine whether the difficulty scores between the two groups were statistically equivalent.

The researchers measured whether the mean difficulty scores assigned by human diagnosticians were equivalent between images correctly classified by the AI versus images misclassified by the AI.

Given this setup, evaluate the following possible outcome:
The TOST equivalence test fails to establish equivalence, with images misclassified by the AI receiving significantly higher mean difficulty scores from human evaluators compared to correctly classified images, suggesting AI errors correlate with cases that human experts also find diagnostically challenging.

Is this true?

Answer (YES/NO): NO